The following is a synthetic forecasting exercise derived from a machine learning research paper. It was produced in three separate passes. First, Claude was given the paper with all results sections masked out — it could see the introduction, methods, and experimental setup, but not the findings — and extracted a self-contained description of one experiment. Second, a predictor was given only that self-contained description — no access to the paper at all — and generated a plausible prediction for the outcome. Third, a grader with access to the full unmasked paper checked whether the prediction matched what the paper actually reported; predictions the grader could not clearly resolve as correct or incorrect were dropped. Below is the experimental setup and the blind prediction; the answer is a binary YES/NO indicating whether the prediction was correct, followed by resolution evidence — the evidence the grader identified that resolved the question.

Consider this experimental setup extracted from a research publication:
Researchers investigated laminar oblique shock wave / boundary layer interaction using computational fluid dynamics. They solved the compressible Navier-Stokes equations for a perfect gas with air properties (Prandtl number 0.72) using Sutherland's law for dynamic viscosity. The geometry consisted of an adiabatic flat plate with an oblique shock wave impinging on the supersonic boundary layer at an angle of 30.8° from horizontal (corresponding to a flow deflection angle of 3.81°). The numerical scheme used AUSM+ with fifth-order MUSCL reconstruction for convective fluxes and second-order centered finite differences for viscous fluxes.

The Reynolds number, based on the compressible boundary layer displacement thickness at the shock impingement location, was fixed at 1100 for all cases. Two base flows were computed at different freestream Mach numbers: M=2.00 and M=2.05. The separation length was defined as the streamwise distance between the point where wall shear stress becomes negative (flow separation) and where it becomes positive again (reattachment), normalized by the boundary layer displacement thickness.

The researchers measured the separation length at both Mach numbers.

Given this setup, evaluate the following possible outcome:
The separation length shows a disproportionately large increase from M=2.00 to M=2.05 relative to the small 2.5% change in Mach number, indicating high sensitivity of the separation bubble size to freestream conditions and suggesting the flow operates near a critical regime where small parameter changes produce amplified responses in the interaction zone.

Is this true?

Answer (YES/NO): YES